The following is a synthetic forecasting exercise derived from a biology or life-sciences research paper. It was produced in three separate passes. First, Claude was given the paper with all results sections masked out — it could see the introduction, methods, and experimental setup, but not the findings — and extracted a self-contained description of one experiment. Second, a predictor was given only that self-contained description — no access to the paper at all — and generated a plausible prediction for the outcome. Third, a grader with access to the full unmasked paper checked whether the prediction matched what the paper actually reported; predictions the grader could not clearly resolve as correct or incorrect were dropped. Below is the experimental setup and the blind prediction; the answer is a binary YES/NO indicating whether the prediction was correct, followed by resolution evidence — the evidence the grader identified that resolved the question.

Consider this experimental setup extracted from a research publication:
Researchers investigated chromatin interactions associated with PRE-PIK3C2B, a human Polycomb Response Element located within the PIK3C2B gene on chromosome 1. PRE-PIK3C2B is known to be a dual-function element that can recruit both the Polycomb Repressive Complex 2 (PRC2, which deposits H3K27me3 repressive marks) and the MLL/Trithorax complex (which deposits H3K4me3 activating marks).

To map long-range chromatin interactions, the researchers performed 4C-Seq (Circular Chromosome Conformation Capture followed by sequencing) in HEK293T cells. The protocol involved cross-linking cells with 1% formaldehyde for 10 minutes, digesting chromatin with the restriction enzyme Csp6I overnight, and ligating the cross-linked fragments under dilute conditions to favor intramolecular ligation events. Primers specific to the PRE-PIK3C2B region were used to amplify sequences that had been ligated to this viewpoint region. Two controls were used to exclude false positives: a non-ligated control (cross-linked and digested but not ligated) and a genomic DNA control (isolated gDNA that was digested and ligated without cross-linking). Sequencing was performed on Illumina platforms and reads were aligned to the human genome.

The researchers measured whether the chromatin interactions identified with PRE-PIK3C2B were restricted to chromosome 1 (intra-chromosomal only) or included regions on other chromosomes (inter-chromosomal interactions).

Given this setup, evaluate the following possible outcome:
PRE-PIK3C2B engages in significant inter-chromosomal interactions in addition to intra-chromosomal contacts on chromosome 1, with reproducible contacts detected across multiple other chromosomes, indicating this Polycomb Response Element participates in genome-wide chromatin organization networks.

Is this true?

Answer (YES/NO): YES